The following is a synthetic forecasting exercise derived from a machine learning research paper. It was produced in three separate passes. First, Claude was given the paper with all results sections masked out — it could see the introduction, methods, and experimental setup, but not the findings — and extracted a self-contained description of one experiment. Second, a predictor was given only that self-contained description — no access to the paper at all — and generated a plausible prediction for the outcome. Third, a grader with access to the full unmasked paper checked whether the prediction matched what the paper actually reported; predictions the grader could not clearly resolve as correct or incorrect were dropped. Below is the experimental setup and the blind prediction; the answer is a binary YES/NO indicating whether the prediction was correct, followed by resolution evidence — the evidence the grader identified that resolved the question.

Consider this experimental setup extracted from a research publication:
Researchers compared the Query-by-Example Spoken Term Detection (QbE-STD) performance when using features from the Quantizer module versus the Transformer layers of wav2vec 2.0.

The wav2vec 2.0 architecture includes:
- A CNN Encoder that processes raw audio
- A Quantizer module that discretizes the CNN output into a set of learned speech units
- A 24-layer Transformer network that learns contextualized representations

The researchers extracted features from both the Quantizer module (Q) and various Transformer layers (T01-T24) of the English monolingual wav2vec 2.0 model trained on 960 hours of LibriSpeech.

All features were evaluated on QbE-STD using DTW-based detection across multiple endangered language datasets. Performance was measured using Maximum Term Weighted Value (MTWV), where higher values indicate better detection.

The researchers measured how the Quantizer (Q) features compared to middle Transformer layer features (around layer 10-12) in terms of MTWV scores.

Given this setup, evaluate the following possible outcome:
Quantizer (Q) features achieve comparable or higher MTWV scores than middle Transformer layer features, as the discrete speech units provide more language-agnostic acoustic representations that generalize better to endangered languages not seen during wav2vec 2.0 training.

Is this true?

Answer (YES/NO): NO